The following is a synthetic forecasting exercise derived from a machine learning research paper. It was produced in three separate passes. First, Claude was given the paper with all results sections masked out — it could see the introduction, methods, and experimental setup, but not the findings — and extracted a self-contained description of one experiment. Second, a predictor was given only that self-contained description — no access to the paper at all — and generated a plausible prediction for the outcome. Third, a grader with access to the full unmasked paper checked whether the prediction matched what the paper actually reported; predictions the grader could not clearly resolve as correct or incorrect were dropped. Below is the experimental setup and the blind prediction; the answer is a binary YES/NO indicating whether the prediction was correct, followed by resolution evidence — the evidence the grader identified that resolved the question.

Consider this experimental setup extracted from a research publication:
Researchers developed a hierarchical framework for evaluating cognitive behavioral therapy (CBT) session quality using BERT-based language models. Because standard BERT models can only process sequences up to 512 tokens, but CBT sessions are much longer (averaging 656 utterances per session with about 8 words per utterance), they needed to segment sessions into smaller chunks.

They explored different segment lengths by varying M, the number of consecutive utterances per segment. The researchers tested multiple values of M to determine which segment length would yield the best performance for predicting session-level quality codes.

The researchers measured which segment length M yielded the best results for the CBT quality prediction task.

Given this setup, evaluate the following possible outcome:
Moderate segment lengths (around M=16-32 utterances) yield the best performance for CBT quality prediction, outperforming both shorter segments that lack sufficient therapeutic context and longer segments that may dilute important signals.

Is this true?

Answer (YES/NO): NO